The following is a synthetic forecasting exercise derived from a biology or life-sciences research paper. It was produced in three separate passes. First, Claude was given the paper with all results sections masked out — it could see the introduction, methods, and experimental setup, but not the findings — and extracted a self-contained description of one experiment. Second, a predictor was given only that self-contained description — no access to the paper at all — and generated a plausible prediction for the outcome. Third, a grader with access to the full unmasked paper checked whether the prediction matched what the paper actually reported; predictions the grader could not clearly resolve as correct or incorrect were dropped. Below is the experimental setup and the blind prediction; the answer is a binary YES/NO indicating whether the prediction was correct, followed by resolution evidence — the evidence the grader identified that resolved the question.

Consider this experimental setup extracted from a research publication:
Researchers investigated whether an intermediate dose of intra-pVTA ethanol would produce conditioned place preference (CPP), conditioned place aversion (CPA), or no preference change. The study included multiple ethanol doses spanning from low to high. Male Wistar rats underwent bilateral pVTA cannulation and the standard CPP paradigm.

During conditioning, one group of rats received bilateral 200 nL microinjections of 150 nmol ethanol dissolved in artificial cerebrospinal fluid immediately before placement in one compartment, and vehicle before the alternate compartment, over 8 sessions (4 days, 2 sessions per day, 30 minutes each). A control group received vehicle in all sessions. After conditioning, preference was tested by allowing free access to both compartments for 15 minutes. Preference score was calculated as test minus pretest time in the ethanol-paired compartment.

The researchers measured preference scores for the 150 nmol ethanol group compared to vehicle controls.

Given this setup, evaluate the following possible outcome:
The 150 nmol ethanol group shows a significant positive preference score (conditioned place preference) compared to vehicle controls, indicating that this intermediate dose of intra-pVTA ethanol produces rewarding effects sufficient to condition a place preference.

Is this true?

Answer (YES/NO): YES